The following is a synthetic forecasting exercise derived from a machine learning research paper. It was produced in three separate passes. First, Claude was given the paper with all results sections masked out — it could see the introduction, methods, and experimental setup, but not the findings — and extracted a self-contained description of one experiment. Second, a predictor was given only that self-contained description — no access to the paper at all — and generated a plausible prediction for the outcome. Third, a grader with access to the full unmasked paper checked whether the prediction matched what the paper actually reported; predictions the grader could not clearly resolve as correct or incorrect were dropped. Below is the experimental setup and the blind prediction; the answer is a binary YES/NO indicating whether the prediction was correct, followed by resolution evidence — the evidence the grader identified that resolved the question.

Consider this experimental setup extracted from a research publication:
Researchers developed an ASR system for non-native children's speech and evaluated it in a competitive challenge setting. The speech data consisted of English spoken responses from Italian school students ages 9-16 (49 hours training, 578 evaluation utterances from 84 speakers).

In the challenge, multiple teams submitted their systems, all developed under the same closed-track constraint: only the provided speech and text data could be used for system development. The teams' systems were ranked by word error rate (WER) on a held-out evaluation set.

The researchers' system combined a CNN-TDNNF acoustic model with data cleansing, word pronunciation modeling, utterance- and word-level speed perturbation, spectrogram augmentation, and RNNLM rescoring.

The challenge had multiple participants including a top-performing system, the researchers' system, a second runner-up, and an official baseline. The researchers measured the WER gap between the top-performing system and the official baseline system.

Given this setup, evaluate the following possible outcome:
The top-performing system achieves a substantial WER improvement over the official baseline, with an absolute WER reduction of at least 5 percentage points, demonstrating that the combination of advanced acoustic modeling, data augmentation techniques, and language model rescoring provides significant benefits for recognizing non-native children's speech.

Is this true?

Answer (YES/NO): YES